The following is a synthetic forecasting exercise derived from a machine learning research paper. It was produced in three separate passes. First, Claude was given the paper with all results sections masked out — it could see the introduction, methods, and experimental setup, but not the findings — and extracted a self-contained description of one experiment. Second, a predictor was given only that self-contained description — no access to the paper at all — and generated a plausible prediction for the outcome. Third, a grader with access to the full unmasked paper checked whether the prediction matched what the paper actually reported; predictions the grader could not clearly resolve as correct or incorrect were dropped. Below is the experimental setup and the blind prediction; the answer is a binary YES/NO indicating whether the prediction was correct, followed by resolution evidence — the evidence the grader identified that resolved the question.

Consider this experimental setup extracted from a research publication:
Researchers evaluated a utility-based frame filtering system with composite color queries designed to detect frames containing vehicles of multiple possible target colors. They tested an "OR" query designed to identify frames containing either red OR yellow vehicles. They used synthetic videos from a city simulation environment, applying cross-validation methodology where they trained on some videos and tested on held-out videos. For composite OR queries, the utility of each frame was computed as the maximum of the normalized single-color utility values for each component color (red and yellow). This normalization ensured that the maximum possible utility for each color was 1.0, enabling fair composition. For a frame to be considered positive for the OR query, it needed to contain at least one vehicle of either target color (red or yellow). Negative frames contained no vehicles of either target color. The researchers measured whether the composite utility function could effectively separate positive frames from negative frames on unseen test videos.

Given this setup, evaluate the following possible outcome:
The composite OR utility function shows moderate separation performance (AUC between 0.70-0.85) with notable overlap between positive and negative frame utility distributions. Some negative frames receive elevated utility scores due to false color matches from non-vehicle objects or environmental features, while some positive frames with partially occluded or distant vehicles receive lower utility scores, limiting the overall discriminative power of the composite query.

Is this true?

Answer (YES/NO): NO